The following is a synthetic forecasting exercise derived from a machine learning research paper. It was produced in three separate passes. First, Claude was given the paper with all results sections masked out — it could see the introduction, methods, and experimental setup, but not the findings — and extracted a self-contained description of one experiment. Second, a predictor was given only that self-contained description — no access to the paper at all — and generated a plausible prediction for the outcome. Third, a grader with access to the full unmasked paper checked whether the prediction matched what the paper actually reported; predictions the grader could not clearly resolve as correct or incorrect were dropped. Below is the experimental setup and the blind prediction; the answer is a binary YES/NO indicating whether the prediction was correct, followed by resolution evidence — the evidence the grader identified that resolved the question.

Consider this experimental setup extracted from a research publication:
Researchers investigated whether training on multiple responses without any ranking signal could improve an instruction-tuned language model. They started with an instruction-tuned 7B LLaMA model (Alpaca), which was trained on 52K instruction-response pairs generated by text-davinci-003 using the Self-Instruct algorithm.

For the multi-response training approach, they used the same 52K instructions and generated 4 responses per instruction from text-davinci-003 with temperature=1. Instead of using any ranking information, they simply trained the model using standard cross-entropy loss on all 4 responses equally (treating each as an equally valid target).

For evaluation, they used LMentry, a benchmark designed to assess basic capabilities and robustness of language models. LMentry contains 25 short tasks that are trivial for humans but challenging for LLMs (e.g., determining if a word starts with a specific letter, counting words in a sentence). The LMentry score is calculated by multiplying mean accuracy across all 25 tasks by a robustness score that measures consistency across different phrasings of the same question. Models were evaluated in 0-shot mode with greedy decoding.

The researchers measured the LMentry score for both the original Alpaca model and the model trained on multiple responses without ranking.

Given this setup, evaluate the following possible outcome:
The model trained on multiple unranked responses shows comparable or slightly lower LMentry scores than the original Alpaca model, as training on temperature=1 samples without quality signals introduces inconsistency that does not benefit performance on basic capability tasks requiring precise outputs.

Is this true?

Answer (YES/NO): NO